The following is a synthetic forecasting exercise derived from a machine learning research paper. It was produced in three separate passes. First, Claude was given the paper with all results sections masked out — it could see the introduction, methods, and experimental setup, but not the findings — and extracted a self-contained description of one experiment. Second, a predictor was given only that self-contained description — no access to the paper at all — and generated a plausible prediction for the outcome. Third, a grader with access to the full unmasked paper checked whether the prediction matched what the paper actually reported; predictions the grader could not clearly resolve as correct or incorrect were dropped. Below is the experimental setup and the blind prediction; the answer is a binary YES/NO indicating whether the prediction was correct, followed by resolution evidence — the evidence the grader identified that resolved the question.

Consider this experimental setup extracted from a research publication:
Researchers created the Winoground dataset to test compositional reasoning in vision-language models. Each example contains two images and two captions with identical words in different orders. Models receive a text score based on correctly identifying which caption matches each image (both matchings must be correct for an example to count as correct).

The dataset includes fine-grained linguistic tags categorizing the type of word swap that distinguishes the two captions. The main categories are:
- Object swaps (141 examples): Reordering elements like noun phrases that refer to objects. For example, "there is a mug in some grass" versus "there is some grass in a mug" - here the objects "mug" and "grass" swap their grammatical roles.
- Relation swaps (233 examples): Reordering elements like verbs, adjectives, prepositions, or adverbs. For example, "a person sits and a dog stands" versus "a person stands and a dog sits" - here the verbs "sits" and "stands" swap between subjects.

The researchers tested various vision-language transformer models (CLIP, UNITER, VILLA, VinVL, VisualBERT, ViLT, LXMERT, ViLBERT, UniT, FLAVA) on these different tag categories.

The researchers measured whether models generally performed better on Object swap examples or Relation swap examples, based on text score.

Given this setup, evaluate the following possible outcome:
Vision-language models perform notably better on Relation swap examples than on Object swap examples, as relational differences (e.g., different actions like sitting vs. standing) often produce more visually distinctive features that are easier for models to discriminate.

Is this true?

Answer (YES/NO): NO